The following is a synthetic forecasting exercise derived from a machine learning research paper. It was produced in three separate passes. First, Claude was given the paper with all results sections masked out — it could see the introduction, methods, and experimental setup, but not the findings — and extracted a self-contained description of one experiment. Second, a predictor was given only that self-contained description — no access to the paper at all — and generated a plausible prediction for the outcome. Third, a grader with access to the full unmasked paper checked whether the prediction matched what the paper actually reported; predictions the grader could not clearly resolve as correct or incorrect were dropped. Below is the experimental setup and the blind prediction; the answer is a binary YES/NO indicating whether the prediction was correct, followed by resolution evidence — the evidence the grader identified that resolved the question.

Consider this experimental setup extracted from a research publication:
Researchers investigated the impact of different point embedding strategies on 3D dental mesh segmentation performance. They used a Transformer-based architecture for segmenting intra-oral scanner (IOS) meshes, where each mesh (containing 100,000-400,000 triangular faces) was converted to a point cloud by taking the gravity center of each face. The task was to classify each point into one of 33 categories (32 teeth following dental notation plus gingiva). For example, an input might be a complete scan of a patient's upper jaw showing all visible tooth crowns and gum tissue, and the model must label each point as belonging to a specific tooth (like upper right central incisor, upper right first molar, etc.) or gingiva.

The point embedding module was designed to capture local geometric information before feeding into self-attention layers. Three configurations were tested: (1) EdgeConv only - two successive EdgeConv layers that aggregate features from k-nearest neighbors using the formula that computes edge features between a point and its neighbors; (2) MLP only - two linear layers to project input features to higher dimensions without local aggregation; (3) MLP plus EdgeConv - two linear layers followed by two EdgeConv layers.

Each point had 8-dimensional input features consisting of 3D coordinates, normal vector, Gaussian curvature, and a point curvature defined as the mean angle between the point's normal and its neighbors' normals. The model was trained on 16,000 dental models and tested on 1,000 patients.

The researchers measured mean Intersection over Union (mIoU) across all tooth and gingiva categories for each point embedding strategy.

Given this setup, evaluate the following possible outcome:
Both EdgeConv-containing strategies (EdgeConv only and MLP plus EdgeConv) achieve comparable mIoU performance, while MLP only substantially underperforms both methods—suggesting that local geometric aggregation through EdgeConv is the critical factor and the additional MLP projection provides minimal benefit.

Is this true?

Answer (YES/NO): NO